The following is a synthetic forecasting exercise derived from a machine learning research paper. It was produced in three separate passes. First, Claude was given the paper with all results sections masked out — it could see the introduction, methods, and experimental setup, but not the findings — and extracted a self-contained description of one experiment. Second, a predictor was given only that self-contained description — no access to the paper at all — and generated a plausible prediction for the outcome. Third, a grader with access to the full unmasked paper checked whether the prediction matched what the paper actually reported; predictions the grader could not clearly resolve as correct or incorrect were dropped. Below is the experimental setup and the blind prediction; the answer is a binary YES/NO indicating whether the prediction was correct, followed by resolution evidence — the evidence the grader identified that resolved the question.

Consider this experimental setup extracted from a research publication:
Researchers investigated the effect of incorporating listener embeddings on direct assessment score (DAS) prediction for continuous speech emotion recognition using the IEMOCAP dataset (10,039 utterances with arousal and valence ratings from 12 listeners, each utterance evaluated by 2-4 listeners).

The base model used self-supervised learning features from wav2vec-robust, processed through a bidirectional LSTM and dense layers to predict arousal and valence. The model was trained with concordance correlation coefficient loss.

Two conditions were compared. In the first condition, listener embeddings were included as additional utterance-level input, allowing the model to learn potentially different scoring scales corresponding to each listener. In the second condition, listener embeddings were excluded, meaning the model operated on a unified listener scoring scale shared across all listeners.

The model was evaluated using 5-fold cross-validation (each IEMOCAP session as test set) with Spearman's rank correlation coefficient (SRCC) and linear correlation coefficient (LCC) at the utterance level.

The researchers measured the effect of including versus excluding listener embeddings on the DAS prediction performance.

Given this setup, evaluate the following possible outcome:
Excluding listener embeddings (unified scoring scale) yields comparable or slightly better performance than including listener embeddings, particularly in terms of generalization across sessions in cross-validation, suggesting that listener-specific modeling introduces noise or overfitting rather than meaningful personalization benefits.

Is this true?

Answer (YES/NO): NO